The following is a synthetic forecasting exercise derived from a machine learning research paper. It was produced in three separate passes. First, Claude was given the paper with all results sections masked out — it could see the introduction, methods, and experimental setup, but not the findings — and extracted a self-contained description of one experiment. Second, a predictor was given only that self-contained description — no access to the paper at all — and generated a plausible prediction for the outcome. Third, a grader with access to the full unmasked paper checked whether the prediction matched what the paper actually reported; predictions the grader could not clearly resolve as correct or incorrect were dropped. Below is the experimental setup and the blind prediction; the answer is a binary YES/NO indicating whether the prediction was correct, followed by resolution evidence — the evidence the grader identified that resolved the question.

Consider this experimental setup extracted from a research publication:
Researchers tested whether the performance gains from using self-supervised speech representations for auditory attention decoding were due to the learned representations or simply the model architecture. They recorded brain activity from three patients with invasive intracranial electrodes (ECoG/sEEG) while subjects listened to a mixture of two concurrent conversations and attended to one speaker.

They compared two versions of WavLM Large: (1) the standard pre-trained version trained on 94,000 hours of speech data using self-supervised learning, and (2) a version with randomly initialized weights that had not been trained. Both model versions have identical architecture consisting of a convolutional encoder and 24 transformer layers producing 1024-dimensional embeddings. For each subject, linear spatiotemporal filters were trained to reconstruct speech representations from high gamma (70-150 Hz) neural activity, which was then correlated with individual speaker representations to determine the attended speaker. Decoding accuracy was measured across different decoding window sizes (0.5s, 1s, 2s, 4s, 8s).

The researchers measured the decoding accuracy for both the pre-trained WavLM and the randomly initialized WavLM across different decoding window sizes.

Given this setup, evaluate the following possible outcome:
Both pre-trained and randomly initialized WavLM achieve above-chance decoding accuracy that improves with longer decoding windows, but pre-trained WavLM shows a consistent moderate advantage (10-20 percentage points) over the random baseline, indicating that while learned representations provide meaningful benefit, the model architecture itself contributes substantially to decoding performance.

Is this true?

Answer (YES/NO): NO